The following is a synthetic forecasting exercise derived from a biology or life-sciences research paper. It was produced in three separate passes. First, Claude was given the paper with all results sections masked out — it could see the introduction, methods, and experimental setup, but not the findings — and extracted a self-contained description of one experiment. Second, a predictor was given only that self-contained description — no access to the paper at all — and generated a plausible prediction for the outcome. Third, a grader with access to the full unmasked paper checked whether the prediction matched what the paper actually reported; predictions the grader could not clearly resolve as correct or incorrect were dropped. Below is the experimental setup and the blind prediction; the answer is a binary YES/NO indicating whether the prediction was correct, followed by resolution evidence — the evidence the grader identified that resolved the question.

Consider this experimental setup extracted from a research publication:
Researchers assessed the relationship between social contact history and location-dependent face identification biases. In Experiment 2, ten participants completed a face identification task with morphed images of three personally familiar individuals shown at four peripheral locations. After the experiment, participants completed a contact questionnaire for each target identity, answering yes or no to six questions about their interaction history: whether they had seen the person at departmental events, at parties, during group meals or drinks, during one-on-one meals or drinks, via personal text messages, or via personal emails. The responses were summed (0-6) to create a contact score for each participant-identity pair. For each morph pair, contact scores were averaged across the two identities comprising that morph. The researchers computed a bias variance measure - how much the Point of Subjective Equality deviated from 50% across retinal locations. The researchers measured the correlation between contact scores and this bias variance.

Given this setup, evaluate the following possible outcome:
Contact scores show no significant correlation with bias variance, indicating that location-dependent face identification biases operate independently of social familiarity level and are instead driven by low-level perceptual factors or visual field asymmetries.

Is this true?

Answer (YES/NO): NO